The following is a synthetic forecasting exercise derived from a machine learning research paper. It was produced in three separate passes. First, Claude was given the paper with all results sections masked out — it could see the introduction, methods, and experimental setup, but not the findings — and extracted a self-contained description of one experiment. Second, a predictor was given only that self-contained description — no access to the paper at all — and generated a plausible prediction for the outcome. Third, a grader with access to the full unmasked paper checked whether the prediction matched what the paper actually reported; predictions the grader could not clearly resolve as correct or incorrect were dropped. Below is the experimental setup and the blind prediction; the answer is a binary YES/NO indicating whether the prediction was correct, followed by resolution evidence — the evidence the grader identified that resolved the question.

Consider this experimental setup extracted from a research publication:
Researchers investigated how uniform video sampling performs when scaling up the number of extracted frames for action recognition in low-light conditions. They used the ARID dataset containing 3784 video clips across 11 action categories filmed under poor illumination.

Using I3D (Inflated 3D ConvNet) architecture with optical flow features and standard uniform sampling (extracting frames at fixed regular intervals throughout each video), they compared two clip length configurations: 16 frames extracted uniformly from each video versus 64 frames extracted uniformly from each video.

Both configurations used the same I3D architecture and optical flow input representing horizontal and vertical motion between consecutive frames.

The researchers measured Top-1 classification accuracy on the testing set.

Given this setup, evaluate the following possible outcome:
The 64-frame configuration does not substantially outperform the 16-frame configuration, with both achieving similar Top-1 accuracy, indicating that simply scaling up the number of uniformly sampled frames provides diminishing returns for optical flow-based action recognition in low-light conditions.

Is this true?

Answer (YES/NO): NO